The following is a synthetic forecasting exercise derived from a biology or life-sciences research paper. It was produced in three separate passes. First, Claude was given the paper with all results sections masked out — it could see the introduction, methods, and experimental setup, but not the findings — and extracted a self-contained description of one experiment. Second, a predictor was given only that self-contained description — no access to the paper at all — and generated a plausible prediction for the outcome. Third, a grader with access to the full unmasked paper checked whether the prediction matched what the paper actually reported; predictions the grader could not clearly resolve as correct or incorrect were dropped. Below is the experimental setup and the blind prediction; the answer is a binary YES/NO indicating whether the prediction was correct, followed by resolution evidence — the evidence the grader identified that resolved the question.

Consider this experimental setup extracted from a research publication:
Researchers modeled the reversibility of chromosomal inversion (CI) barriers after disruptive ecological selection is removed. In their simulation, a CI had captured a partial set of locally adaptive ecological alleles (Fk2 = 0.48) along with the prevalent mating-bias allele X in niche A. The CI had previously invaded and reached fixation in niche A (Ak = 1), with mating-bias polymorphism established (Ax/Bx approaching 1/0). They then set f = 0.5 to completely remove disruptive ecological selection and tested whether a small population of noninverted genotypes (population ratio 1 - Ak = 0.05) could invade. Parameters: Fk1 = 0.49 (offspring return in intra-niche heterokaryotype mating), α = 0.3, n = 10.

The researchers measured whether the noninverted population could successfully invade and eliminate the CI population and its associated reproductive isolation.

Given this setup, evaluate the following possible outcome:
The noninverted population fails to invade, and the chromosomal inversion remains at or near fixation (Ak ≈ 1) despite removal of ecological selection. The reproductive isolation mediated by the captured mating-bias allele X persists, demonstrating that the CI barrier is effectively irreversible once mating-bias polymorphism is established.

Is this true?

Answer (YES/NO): YES